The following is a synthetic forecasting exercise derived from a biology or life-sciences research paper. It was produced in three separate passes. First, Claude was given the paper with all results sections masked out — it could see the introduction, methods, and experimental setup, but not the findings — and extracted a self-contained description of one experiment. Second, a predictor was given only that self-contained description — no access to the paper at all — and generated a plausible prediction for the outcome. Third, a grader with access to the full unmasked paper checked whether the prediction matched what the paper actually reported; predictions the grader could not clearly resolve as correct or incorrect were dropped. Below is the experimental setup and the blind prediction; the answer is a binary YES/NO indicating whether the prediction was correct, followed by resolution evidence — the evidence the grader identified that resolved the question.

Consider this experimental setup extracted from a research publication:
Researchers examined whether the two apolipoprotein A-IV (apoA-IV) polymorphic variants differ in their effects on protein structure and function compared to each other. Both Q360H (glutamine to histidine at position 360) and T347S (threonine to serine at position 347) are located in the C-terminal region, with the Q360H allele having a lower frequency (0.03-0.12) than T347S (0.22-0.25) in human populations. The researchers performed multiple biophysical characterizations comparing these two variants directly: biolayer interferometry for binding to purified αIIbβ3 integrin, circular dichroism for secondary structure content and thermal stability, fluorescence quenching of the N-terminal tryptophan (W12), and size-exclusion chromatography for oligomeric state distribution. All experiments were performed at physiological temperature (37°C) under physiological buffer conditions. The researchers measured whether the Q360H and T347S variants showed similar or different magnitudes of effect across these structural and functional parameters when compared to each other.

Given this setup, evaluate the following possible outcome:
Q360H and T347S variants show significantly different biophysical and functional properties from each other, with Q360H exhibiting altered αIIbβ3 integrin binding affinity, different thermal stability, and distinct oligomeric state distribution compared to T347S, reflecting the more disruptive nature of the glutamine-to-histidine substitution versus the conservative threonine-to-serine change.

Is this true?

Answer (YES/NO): NO